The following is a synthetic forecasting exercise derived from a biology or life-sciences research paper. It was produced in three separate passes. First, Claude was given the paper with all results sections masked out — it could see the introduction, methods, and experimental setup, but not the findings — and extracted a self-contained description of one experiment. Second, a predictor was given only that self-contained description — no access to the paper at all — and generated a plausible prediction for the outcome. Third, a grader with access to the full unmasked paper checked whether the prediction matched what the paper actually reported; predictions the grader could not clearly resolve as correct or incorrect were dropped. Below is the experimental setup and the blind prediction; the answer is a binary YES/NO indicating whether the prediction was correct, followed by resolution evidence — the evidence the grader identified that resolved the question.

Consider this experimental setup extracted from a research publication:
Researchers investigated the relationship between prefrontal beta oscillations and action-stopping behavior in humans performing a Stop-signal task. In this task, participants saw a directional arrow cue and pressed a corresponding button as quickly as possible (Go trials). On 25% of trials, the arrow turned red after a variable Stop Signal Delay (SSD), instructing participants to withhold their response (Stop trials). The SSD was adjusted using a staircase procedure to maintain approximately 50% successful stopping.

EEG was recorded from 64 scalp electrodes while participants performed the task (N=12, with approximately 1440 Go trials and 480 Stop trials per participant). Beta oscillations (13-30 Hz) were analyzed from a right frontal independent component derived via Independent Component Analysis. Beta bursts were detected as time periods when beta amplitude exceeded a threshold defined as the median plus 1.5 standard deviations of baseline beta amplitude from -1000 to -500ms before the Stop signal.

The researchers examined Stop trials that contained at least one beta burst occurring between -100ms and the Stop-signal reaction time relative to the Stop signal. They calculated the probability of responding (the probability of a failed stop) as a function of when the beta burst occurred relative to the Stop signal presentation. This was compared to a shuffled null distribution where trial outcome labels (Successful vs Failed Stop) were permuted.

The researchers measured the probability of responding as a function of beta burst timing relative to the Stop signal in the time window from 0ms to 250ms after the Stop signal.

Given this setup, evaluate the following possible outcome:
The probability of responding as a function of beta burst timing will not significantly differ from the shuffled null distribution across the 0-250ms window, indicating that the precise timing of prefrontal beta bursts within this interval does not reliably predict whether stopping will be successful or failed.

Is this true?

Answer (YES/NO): NO